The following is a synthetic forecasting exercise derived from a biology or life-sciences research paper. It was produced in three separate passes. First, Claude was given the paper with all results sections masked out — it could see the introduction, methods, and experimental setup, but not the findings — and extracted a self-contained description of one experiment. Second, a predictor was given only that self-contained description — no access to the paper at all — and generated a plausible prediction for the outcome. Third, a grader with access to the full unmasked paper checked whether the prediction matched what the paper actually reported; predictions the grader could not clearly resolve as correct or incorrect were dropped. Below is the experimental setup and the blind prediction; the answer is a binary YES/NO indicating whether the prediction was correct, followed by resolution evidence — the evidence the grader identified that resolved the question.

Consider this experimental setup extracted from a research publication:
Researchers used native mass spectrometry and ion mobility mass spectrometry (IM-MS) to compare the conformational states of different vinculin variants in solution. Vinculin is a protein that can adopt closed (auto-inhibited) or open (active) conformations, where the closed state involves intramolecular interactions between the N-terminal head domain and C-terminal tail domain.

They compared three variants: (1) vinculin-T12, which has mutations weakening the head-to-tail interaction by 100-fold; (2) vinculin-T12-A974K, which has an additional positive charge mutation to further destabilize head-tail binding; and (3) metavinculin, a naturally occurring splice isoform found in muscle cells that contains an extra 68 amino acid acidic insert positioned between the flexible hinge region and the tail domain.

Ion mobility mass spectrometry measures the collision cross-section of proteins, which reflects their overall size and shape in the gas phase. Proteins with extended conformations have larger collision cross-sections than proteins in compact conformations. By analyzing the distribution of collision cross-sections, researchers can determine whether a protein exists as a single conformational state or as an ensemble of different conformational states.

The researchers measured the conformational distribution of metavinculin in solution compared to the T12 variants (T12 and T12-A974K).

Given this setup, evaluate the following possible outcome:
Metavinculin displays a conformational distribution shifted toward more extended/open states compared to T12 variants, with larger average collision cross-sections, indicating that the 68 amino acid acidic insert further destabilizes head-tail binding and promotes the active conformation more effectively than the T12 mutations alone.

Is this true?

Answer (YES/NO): YES